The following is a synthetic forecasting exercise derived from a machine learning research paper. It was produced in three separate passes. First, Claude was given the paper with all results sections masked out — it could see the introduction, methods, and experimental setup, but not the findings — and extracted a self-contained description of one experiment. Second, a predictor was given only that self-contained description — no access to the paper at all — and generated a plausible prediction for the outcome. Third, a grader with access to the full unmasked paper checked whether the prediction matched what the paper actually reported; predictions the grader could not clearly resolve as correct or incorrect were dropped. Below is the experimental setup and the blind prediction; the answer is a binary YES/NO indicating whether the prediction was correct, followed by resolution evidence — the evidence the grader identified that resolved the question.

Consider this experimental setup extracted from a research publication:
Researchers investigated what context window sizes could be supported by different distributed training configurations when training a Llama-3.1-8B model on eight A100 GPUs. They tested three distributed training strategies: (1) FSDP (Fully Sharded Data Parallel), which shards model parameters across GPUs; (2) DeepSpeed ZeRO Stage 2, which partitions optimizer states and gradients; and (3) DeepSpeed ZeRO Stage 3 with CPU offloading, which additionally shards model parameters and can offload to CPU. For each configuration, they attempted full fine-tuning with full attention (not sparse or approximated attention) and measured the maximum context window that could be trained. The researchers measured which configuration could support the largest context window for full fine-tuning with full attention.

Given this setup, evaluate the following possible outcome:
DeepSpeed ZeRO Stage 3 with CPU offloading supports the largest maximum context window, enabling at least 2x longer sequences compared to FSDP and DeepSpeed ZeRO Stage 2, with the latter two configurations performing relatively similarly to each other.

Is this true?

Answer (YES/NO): YES